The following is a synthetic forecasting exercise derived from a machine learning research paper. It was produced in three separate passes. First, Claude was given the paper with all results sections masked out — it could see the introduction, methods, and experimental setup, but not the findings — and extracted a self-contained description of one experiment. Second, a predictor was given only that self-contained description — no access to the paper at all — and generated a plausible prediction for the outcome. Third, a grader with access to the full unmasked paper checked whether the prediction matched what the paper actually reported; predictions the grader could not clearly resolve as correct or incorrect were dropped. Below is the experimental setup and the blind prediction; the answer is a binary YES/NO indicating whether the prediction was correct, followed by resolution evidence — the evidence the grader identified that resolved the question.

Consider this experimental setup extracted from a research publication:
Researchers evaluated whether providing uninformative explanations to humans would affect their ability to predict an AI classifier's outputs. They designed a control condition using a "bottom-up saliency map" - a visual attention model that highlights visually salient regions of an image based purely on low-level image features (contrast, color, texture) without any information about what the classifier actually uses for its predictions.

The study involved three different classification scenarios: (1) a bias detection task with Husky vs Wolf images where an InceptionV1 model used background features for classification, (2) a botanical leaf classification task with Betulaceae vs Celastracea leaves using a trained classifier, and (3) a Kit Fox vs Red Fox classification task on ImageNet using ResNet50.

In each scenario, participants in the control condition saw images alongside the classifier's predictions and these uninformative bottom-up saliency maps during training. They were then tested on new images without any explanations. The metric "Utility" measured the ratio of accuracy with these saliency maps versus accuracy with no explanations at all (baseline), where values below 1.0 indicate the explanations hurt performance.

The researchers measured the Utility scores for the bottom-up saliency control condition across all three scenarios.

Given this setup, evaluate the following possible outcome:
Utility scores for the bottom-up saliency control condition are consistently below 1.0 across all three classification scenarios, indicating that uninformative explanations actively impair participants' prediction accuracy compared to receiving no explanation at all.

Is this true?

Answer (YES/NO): NO